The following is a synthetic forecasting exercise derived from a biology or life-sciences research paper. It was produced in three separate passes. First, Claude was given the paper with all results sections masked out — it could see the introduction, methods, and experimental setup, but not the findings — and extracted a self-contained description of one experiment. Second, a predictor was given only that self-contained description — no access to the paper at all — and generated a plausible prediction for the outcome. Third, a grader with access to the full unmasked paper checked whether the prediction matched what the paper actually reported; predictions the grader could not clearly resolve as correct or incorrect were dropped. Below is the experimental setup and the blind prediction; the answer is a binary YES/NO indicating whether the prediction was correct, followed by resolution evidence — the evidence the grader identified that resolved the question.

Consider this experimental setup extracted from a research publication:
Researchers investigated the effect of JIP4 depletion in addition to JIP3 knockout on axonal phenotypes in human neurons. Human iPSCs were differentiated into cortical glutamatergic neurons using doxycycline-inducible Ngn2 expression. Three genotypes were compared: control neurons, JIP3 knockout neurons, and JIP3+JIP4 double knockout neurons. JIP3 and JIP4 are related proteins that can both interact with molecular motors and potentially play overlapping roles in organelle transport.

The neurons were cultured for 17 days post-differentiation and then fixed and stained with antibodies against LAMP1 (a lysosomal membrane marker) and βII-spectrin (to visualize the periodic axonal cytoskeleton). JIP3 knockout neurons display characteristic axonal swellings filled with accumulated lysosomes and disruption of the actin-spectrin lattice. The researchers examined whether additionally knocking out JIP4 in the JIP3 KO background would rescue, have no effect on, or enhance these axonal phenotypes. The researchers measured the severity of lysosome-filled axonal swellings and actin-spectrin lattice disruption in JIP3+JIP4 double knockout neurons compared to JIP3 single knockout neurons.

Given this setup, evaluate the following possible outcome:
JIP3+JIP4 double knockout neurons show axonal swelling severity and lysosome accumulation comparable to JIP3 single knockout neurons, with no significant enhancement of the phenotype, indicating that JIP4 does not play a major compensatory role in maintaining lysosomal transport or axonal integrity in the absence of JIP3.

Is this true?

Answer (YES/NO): NO